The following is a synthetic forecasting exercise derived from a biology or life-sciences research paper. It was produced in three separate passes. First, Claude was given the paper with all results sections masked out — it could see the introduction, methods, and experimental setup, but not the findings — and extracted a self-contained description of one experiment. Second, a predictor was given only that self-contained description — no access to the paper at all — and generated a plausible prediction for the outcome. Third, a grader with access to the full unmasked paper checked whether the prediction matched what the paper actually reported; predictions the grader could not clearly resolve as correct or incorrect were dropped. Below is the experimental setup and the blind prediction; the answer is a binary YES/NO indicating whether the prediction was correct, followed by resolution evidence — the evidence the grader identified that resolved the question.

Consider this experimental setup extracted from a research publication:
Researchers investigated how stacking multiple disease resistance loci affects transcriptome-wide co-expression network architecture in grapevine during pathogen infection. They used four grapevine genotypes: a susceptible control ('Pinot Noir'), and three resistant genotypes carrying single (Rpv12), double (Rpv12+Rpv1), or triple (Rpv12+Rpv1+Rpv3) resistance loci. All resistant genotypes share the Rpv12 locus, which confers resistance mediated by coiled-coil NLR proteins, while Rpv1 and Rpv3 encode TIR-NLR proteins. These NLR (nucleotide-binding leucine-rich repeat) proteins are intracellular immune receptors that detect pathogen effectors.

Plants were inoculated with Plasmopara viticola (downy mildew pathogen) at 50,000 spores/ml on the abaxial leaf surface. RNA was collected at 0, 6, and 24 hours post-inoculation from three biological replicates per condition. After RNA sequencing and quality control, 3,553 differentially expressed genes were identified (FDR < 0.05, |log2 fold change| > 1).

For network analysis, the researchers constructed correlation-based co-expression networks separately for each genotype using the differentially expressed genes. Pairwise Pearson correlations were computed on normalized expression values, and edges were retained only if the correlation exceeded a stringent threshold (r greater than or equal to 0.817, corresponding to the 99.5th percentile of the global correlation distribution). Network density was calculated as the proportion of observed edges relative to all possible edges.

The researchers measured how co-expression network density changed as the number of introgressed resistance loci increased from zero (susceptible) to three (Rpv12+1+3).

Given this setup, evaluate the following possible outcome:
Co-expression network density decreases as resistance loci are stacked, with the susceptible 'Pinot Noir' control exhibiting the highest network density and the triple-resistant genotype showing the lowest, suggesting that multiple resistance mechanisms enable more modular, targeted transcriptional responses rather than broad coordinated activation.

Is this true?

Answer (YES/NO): NO